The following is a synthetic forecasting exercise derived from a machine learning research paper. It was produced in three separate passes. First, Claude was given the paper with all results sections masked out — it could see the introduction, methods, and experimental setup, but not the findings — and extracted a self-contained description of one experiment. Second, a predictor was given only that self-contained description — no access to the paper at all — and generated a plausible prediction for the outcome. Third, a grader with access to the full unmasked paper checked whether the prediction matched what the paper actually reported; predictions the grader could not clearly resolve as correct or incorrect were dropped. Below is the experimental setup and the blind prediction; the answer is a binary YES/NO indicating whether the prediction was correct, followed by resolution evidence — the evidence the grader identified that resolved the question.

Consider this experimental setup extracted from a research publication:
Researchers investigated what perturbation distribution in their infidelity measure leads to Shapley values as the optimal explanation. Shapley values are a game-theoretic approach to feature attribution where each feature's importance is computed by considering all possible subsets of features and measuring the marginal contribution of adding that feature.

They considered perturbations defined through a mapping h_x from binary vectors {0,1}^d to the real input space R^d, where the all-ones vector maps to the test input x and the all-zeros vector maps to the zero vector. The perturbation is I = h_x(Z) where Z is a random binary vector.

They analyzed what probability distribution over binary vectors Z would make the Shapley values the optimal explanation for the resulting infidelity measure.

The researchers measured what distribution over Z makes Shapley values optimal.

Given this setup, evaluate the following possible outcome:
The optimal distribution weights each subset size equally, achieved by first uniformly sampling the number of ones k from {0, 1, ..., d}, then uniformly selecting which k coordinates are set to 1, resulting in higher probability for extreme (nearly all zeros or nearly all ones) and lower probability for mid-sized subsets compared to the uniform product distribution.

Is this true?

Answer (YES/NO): NO